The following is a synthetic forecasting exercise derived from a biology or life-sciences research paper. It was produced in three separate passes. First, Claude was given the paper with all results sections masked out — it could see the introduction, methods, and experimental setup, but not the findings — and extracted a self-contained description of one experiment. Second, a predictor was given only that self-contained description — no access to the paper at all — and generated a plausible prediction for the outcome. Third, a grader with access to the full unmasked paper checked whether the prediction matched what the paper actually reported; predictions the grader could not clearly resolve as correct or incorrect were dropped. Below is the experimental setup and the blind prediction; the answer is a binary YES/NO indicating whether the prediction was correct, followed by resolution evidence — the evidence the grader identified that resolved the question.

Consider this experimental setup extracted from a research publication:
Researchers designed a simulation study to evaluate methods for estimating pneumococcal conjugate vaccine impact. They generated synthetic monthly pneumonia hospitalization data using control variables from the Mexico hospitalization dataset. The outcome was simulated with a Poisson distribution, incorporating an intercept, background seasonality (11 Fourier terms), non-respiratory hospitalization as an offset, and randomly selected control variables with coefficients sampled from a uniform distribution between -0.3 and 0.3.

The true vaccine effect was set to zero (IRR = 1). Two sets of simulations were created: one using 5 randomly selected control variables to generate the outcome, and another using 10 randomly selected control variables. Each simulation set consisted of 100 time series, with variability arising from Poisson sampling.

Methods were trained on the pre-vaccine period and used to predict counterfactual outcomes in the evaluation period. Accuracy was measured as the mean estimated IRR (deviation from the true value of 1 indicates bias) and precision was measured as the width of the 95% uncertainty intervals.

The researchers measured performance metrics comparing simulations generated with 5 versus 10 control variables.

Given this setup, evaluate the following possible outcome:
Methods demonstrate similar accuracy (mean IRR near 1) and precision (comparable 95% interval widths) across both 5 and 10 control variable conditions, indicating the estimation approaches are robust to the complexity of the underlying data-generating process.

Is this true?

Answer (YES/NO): YES